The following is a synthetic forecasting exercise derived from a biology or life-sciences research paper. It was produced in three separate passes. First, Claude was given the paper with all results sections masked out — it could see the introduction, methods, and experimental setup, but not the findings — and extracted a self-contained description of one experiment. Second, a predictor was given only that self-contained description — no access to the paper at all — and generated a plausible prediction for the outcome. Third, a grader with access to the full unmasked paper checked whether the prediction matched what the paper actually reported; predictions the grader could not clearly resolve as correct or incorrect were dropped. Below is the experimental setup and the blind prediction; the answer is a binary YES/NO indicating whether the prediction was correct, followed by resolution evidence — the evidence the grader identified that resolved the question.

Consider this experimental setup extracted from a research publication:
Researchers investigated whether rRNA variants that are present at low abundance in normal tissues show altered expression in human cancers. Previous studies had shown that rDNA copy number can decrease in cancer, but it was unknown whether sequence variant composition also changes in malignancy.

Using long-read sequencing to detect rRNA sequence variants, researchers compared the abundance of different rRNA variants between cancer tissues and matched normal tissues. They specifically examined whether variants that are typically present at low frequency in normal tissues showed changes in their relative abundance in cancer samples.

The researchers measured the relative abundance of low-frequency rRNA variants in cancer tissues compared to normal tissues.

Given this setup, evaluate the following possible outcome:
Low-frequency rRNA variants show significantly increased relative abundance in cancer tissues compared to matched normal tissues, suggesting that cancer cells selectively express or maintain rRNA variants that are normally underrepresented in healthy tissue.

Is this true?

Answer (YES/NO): YES